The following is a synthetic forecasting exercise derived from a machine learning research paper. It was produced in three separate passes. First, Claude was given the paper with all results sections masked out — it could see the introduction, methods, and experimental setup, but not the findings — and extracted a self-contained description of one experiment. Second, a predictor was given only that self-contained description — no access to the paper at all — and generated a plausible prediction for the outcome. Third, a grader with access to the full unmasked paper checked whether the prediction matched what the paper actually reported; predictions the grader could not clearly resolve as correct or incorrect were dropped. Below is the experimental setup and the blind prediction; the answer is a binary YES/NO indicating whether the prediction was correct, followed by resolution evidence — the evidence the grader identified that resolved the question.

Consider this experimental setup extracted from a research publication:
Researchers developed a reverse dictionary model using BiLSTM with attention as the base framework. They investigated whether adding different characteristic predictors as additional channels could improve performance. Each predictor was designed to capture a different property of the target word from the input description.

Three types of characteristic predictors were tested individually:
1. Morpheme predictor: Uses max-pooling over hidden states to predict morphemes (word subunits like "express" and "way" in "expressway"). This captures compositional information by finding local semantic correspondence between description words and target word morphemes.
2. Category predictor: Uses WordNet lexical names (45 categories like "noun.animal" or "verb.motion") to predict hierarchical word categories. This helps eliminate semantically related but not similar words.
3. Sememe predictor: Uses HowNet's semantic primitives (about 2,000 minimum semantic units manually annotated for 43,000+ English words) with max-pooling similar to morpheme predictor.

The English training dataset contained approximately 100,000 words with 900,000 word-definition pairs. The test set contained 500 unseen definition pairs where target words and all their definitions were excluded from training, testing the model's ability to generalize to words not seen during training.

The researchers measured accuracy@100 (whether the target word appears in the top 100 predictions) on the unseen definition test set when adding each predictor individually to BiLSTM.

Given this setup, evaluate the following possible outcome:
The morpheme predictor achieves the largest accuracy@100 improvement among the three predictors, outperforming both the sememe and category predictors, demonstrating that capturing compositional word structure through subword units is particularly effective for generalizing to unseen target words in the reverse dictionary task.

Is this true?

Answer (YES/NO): NO